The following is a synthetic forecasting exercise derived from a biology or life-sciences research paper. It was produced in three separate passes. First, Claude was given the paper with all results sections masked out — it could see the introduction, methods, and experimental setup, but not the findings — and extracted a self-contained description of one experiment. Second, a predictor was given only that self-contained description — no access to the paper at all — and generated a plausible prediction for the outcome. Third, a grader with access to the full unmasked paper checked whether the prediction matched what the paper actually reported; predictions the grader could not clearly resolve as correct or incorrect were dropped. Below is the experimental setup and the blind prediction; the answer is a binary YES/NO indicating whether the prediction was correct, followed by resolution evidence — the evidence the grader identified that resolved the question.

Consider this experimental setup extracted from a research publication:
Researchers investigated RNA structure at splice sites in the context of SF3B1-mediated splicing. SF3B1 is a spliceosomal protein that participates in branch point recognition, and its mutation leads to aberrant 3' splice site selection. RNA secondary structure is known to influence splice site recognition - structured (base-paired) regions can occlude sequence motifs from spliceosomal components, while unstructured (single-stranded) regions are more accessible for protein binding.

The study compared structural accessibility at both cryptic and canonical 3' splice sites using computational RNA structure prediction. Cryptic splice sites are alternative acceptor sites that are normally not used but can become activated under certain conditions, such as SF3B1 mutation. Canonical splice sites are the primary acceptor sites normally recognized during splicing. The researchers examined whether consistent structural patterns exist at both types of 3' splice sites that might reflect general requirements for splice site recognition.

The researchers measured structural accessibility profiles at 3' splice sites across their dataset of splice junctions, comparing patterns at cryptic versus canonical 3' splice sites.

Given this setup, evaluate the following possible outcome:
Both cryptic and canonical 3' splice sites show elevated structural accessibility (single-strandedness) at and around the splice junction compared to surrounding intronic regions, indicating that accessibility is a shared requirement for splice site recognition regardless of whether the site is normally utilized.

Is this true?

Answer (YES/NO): NO